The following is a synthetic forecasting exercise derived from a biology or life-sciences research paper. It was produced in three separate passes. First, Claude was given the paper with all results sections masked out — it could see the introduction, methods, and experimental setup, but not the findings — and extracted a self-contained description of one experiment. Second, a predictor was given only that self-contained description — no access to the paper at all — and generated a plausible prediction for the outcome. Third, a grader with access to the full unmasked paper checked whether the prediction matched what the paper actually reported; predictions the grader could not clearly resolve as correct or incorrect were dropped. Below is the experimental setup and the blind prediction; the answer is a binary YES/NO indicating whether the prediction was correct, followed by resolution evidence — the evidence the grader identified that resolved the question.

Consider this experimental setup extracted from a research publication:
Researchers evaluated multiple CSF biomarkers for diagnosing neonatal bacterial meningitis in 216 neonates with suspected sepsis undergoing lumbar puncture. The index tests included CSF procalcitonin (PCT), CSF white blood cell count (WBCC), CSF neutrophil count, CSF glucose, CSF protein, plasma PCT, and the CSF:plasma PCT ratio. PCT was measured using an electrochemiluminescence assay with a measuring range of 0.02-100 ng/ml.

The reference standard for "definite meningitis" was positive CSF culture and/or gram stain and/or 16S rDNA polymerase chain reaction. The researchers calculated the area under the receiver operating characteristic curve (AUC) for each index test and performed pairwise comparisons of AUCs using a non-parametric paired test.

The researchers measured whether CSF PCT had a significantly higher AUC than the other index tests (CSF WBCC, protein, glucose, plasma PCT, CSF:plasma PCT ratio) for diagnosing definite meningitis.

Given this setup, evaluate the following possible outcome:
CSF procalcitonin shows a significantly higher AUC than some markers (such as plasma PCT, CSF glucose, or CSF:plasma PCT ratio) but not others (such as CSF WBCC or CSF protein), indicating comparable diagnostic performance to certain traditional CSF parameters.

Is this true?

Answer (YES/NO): NO